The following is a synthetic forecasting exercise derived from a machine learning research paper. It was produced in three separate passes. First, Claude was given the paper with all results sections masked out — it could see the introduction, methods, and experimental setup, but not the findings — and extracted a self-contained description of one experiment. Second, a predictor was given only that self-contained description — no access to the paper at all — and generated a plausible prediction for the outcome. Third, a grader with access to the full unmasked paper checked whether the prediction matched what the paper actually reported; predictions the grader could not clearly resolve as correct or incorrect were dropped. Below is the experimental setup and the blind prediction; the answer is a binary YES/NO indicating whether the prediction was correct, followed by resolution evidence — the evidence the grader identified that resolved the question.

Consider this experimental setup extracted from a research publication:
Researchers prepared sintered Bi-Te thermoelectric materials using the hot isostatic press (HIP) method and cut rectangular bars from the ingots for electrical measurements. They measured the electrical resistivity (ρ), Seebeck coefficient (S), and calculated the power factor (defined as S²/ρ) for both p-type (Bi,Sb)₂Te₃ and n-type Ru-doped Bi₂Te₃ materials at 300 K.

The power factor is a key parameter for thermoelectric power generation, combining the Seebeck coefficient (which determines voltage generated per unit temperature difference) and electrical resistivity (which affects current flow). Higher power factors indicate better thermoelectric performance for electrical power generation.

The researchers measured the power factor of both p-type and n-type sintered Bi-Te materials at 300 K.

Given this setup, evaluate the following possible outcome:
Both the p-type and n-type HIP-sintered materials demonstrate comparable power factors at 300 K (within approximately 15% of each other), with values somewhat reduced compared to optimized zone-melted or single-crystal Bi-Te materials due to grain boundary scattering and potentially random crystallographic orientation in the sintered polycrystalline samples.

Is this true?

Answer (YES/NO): NO